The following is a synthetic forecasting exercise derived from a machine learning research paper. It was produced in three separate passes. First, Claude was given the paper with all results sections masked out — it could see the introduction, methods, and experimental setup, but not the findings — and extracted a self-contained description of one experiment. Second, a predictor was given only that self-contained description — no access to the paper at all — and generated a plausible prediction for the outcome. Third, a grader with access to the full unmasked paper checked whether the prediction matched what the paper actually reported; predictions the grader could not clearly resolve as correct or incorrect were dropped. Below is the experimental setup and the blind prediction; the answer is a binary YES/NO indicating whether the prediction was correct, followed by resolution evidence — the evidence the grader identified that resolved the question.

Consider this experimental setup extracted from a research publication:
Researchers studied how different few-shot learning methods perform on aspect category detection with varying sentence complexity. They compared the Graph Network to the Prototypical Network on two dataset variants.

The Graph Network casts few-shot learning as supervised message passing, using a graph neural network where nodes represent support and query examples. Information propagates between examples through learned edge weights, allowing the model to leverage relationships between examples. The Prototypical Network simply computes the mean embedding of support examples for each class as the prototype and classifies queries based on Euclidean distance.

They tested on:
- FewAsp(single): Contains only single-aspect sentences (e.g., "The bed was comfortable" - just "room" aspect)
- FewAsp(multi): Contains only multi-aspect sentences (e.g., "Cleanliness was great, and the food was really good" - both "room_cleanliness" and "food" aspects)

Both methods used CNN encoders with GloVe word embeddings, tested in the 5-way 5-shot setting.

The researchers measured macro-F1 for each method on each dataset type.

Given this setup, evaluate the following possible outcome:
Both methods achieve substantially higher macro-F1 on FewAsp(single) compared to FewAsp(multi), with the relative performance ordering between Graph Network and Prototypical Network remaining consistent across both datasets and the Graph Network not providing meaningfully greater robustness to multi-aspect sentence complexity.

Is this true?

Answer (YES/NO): YES